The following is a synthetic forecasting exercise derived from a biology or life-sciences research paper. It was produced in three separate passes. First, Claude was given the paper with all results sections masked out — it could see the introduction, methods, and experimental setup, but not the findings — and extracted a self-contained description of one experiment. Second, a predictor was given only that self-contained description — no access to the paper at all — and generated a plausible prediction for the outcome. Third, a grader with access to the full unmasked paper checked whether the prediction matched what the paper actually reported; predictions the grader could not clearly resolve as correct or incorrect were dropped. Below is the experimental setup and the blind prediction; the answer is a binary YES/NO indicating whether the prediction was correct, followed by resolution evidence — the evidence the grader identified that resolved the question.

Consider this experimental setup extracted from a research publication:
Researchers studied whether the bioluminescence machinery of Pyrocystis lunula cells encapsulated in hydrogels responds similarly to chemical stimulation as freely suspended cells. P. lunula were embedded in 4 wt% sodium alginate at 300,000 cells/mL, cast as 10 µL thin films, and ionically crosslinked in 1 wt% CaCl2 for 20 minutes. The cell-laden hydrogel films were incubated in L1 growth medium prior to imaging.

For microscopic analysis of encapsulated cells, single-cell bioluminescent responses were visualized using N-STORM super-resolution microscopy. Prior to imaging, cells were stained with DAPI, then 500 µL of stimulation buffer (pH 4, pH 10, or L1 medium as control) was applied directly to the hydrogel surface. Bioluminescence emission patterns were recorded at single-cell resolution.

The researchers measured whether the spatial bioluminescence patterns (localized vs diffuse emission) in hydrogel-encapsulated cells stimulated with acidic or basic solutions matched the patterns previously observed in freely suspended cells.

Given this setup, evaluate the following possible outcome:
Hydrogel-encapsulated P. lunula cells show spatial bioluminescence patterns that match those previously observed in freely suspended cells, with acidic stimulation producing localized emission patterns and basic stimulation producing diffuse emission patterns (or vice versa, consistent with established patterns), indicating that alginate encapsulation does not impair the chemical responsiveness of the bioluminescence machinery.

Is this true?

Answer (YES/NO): YES